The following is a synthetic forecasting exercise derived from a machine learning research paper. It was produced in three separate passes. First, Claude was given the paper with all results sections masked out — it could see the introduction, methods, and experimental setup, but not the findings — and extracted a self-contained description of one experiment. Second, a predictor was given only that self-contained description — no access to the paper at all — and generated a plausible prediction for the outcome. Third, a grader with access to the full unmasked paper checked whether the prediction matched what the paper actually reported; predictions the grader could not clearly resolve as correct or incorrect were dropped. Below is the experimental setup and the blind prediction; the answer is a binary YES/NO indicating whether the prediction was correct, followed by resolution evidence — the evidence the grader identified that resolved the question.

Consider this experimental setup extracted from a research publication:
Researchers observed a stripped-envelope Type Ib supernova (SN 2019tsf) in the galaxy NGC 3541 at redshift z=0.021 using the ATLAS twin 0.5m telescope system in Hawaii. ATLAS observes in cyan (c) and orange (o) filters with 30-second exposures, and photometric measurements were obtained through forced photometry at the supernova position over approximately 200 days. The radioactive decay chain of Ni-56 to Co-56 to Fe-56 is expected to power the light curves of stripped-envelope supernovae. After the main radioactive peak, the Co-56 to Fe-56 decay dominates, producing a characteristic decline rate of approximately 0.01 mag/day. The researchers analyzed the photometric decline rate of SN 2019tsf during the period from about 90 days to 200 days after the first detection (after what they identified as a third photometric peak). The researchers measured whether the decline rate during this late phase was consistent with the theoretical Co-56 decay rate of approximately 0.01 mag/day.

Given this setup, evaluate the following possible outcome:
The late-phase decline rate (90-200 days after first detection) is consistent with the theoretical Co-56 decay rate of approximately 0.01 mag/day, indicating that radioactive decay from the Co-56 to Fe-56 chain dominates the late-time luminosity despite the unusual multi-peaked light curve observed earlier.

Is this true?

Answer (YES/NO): NO